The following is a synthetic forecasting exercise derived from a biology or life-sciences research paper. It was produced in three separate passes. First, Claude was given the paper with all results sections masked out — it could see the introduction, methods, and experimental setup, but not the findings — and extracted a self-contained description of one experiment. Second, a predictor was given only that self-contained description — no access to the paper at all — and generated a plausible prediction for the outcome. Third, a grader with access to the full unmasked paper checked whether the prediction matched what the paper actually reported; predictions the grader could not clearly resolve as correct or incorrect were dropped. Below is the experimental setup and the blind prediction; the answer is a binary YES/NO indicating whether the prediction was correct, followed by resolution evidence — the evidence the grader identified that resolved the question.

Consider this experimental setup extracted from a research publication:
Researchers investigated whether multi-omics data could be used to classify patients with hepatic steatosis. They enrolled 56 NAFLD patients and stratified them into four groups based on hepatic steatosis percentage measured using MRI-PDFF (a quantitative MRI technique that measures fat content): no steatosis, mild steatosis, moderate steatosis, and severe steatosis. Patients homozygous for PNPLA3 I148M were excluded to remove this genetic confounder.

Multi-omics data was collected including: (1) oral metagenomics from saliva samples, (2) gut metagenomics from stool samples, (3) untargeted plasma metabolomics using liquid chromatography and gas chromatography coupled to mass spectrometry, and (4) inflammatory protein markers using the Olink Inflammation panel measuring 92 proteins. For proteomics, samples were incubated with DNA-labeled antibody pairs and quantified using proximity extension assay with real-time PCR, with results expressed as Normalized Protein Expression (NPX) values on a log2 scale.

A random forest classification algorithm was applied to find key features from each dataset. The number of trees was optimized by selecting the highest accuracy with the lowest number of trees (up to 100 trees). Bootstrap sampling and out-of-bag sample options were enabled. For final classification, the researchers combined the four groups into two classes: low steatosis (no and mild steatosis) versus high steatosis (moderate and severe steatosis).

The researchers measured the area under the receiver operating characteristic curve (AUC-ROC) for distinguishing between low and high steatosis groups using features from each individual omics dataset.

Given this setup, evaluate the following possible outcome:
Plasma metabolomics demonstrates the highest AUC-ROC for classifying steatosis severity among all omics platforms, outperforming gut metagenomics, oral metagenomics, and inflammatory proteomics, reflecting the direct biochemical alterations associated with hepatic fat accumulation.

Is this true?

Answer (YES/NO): NO